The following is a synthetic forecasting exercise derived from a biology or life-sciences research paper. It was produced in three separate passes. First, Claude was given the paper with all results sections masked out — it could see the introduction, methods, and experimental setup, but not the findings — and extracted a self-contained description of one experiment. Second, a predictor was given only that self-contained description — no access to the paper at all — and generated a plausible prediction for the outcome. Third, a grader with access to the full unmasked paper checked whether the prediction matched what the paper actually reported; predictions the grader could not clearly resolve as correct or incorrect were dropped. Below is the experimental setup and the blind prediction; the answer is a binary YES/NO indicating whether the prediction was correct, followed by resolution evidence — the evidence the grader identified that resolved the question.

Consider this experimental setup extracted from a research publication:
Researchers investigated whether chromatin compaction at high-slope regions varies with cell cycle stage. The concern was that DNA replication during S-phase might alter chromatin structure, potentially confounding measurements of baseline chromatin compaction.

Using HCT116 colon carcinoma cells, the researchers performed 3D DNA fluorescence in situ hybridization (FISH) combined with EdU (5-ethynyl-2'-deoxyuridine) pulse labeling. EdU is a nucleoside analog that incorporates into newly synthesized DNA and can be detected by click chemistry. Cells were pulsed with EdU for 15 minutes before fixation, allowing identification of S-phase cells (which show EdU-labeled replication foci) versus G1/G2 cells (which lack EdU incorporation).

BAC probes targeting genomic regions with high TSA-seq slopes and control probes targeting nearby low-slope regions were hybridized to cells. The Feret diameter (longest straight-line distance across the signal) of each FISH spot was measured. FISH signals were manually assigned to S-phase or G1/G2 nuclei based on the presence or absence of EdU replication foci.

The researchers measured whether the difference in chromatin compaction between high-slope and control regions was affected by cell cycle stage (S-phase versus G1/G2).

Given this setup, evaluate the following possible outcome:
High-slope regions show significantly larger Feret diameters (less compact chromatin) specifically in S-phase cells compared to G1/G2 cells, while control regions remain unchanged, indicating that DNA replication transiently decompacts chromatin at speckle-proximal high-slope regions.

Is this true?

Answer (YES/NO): NO